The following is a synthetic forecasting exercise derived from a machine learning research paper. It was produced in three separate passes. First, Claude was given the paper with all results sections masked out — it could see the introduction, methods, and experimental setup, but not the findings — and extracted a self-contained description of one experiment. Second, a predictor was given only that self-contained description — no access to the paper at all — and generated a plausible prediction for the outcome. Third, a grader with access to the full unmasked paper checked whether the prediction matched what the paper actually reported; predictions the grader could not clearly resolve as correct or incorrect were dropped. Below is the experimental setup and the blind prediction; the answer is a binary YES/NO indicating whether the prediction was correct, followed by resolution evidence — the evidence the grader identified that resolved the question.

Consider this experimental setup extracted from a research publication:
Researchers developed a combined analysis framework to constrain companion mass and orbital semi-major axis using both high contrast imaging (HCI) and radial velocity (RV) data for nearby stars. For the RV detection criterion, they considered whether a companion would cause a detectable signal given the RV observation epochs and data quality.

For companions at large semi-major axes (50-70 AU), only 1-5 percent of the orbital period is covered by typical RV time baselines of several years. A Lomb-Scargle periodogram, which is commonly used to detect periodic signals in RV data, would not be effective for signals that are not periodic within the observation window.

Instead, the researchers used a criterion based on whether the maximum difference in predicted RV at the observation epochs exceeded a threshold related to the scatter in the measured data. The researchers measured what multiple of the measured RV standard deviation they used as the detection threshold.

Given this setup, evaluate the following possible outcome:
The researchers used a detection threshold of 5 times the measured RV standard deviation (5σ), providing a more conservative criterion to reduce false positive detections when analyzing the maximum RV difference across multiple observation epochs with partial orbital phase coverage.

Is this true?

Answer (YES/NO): YES